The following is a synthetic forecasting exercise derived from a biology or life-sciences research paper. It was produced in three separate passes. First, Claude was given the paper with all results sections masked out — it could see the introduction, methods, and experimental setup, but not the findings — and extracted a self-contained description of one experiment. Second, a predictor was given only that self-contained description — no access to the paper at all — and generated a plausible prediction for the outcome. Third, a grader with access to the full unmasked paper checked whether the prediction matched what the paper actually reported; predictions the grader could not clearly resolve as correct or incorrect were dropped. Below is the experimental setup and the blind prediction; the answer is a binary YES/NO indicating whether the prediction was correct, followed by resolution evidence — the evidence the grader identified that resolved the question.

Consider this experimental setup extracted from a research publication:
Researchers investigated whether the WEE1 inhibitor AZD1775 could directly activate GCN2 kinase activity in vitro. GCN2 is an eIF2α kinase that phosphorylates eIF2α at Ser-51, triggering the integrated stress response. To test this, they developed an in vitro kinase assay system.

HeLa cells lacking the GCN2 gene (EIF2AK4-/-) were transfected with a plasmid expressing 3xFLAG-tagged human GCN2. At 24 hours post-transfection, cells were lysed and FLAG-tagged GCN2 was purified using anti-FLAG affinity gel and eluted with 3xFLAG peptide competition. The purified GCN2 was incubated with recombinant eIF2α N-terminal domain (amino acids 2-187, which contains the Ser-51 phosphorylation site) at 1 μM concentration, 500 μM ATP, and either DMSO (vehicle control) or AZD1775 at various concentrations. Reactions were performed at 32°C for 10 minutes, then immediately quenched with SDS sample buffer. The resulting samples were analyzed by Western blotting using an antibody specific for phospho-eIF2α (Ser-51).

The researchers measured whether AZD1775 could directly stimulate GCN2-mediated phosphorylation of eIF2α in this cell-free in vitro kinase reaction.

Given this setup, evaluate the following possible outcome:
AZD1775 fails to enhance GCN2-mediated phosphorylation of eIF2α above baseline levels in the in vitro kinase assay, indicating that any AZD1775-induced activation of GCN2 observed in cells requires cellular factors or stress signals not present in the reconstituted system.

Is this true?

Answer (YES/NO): NO